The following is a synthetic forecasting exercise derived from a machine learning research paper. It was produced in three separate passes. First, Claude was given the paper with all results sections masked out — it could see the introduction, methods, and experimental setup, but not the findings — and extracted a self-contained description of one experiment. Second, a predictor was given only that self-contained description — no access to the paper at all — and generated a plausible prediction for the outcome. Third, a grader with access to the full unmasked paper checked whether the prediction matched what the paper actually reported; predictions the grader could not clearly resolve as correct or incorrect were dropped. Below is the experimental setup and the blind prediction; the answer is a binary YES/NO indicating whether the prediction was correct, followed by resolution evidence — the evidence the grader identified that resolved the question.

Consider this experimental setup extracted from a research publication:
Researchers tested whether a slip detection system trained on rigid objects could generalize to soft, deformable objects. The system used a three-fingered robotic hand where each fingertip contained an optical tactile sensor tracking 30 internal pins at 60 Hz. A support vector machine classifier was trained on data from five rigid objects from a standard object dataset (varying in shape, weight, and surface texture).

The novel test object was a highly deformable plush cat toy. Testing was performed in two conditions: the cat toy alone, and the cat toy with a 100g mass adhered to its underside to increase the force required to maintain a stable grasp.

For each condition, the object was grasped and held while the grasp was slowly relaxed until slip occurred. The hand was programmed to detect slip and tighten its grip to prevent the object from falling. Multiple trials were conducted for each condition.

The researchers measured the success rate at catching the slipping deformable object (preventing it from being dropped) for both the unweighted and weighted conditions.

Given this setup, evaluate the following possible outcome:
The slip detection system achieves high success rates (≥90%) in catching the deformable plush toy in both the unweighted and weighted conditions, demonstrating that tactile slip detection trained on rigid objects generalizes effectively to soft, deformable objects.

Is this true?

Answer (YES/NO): NO